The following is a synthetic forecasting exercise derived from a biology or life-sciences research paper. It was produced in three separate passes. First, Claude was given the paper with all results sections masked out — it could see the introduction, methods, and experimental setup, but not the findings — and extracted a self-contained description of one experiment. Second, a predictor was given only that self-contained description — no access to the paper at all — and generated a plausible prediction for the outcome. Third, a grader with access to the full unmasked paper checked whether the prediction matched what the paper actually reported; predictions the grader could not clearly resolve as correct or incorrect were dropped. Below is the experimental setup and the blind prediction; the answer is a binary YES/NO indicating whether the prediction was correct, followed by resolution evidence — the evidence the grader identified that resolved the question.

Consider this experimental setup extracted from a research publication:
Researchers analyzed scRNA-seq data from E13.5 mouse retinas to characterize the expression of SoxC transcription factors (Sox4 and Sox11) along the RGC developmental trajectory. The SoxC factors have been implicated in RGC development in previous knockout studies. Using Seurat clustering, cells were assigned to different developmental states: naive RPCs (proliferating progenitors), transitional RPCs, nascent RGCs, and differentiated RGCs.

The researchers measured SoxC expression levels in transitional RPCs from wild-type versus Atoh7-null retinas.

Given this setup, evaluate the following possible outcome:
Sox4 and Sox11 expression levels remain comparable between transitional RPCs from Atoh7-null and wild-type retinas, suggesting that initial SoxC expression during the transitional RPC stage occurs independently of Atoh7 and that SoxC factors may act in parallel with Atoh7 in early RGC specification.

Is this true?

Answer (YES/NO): YES